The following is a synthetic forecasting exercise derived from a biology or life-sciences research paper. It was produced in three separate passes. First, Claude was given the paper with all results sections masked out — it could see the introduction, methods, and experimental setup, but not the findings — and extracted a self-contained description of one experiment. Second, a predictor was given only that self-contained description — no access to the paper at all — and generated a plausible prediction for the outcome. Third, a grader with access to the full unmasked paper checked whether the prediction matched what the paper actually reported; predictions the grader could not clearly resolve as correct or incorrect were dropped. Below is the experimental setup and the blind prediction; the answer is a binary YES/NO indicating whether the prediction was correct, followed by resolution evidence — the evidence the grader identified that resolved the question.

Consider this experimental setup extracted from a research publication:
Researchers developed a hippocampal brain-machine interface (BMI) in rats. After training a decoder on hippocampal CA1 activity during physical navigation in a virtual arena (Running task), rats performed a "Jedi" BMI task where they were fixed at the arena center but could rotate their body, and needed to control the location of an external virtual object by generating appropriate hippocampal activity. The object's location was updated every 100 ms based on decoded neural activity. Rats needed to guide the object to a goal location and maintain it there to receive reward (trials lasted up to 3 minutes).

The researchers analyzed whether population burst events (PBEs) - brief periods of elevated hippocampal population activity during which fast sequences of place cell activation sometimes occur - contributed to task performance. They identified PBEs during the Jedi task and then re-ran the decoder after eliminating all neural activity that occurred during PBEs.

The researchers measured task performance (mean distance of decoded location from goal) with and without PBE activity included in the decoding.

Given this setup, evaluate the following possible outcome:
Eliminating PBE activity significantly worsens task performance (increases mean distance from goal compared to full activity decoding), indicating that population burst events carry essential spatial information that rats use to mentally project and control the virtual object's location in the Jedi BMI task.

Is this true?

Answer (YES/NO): NO